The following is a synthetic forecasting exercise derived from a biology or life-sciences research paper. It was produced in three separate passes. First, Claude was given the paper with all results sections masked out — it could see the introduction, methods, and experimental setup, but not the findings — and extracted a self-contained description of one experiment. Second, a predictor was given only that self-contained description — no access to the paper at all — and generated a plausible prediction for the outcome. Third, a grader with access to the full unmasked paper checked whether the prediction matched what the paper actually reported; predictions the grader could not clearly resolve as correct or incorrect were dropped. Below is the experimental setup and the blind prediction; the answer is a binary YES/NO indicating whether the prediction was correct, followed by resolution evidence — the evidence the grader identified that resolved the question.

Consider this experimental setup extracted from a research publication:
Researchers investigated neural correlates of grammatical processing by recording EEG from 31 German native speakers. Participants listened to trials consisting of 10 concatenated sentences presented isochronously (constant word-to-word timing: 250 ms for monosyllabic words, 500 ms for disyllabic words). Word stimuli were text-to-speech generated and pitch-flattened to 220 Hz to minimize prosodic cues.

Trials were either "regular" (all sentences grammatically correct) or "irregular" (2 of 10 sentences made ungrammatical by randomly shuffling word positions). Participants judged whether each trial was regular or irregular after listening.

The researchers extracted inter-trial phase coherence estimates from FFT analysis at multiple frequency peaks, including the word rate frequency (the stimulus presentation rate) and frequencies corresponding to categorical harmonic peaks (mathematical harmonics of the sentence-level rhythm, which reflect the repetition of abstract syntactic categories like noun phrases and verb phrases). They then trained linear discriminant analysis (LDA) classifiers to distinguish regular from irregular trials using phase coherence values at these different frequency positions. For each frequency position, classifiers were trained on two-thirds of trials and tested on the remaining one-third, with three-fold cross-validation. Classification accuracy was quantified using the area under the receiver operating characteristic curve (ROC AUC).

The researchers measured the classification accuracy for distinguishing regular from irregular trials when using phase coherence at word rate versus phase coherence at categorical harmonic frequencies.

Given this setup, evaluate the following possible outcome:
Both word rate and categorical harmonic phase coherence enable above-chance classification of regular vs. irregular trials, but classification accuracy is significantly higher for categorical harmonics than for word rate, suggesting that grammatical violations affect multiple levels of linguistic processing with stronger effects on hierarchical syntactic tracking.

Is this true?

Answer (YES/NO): NO